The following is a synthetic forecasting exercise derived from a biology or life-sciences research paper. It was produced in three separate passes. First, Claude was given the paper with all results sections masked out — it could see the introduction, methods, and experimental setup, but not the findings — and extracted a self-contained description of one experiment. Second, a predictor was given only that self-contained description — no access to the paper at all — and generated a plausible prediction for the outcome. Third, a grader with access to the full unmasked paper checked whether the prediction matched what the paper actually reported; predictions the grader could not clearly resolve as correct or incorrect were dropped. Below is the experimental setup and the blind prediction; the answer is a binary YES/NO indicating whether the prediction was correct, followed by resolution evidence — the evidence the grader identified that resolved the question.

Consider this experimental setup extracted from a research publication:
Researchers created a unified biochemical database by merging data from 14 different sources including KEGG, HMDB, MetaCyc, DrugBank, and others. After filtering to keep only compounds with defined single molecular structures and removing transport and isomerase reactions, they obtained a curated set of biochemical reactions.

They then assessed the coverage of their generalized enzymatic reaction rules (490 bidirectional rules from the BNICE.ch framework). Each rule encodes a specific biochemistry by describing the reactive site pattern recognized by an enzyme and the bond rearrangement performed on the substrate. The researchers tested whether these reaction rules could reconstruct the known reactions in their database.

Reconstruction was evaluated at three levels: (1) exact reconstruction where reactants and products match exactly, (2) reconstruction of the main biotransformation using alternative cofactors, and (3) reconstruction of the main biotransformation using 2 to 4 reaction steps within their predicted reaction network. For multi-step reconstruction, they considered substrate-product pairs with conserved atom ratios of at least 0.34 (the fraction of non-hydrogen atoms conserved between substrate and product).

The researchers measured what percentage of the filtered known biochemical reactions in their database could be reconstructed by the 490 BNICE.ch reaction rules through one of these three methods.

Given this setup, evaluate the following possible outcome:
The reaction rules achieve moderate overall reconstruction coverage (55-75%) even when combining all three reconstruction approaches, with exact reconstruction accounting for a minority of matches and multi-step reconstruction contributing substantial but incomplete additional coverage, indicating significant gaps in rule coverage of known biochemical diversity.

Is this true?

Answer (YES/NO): YES